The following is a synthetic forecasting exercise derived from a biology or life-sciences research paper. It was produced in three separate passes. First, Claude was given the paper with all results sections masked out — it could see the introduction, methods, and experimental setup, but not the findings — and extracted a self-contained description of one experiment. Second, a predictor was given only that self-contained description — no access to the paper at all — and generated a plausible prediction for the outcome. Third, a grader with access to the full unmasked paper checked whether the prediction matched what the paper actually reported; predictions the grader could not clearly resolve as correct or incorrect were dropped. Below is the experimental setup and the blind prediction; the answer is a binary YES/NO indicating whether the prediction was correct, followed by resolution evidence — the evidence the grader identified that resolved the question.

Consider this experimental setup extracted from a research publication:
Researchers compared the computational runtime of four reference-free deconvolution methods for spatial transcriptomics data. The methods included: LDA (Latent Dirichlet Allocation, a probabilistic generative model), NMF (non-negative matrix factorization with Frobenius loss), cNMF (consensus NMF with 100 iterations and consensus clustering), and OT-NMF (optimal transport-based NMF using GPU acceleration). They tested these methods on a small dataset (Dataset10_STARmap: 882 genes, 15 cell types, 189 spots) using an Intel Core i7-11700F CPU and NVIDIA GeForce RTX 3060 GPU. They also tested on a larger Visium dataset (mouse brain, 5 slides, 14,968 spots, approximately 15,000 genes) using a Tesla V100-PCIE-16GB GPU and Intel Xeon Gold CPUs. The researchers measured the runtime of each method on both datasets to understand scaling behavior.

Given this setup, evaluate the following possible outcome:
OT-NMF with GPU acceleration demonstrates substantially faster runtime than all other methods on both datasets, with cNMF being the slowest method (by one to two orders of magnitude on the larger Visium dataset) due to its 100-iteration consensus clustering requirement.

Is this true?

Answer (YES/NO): NO